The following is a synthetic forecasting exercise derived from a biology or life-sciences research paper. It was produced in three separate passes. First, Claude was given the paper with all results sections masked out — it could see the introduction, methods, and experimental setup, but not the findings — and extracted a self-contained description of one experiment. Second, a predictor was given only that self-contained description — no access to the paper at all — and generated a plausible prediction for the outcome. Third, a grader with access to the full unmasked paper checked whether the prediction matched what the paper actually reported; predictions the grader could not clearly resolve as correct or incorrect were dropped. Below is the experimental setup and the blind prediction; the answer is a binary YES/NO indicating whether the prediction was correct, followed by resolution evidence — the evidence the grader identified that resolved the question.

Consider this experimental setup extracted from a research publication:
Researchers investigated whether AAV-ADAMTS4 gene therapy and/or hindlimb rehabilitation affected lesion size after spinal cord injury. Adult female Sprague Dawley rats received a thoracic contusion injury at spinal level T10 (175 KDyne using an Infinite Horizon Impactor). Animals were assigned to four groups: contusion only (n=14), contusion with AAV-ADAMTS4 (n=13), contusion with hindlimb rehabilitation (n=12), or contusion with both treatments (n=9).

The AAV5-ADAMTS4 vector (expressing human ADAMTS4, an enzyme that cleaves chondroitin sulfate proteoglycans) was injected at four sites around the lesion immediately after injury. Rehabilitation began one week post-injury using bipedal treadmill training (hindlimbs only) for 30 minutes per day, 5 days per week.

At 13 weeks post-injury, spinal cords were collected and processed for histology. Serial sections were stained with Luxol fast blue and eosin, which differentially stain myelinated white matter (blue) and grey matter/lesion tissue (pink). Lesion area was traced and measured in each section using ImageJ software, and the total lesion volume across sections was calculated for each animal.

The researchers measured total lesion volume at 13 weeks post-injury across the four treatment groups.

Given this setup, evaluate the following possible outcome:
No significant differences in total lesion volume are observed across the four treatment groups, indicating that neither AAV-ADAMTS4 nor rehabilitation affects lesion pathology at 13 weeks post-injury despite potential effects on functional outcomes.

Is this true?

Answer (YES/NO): NO